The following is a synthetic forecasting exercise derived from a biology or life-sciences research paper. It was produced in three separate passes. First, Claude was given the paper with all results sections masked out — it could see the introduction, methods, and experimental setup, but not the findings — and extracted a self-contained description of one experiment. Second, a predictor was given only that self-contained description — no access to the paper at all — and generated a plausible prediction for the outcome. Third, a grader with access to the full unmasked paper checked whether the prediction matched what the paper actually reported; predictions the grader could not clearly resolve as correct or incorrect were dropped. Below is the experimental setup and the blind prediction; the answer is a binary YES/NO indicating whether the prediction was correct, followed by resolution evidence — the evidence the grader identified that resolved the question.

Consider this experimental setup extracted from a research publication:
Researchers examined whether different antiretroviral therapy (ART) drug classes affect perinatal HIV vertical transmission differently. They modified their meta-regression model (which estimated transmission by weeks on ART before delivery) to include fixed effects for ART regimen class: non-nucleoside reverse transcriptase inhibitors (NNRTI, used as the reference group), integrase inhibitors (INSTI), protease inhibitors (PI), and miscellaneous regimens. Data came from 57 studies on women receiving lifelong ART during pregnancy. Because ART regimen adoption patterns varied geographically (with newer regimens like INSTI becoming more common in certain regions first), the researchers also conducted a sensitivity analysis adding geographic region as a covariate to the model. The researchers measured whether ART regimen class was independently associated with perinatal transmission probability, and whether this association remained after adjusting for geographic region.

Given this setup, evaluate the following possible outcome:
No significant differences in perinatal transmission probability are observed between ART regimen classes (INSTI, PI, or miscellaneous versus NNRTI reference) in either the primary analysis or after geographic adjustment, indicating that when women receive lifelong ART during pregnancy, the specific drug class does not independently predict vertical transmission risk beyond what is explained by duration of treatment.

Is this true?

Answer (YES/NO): NO